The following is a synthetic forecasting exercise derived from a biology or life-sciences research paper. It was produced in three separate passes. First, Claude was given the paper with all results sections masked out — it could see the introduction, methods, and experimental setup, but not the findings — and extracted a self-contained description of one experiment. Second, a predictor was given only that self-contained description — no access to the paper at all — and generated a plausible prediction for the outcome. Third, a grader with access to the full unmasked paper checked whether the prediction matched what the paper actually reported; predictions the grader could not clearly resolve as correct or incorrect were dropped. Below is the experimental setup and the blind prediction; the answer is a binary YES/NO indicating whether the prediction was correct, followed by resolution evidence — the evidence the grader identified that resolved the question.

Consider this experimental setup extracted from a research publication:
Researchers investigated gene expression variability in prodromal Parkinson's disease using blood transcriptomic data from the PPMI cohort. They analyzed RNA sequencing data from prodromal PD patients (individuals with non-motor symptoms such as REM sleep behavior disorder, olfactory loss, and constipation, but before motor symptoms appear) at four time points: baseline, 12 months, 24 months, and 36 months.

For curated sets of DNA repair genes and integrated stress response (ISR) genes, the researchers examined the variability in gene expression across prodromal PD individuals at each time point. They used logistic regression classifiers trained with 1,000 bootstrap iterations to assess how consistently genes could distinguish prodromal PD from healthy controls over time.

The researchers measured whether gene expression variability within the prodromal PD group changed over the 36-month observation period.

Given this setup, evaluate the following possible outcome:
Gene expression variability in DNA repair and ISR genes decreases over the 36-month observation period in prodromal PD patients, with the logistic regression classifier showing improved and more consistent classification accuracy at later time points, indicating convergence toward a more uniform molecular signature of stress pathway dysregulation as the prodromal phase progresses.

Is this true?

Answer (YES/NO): YES